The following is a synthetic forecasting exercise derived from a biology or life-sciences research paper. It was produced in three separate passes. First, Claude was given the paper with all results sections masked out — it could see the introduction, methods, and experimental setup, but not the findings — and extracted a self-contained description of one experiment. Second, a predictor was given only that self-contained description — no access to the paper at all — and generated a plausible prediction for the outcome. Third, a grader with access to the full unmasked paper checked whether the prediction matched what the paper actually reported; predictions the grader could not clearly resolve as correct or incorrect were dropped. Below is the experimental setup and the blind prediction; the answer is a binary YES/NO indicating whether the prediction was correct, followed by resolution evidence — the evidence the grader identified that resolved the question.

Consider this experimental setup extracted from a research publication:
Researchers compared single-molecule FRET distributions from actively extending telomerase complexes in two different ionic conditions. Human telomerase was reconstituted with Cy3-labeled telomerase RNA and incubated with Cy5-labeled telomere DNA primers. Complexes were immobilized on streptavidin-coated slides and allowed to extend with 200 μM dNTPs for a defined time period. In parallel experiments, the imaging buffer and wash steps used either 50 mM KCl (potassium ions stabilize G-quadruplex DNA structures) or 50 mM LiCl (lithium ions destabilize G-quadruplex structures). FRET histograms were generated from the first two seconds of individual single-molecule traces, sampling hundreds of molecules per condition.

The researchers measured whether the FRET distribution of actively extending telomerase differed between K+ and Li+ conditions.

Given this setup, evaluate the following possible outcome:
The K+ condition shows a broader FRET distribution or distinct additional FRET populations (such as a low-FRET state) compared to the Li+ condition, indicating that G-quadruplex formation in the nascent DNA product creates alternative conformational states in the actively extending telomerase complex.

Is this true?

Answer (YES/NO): YES